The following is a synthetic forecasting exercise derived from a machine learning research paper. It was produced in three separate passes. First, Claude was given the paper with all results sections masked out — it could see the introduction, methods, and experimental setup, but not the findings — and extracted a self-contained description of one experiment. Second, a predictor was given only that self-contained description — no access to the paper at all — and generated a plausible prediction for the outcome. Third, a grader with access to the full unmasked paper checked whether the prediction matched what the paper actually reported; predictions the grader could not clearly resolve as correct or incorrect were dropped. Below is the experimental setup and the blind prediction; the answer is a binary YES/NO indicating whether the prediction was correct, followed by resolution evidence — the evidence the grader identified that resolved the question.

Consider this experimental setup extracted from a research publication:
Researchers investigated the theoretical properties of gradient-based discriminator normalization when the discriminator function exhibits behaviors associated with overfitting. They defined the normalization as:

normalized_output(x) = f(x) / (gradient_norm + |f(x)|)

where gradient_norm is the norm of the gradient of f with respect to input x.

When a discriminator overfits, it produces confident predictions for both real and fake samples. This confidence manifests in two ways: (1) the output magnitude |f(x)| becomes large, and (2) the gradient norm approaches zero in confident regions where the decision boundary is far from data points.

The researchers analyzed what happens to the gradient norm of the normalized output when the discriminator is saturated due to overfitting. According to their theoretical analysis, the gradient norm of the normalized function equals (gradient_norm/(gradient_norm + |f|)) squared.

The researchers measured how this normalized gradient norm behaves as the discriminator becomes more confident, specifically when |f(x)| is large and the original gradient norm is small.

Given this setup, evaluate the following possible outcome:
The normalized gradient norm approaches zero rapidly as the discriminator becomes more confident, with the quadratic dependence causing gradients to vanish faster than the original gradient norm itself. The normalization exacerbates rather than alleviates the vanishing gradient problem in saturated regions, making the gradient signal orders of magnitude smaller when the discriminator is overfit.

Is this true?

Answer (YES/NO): NO